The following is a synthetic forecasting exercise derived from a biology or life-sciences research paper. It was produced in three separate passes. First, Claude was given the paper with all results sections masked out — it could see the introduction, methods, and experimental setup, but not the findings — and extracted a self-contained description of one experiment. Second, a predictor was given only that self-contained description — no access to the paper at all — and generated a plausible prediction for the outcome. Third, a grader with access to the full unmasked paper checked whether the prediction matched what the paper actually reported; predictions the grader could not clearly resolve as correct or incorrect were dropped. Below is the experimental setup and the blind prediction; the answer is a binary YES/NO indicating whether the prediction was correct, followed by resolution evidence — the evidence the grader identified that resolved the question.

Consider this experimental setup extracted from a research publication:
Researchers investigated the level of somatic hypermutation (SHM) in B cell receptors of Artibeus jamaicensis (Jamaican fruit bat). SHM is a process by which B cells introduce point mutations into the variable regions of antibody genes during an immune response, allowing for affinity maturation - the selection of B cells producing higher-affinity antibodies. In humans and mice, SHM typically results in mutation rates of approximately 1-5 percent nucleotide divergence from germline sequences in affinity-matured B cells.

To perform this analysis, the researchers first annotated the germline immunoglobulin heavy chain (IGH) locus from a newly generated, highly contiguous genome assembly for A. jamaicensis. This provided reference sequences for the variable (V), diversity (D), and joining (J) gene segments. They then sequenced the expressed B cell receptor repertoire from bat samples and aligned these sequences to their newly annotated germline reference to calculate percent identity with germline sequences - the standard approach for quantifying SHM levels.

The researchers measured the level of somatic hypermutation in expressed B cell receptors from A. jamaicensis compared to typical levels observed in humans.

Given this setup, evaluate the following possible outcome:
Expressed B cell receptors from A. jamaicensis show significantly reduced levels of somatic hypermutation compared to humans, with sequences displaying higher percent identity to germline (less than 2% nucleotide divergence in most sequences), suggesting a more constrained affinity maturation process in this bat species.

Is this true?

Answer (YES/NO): NO